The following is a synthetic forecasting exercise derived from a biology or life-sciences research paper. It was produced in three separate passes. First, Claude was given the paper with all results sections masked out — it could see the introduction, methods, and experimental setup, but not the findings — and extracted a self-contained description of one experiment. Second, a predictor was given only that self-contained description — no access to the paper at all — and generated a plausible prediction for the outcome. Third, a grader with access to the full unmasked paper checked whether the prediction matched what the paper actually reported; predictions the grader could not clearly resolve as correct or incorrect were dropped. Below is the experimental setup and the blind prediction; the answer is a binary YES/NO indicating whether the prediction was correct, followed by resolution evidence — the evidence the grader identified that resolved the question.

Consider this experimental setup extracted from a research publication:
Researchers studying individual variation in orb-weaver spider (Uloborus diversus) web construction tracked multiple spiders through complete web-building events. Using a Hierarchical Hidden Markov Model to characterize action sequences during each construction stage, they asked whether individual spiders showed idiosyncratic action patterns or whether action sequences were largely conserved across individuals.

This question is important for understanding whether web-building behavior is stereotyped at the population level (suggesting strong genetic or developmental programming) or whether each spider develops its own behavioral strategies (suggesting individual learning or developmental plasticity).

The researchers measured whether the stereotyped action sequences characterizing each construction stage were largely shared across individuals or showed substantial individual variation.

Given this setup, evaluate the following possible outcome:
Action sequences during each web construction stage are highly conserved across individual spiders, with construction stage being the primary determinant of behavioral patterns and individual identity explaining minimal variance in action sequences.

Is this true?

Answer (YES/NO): YES